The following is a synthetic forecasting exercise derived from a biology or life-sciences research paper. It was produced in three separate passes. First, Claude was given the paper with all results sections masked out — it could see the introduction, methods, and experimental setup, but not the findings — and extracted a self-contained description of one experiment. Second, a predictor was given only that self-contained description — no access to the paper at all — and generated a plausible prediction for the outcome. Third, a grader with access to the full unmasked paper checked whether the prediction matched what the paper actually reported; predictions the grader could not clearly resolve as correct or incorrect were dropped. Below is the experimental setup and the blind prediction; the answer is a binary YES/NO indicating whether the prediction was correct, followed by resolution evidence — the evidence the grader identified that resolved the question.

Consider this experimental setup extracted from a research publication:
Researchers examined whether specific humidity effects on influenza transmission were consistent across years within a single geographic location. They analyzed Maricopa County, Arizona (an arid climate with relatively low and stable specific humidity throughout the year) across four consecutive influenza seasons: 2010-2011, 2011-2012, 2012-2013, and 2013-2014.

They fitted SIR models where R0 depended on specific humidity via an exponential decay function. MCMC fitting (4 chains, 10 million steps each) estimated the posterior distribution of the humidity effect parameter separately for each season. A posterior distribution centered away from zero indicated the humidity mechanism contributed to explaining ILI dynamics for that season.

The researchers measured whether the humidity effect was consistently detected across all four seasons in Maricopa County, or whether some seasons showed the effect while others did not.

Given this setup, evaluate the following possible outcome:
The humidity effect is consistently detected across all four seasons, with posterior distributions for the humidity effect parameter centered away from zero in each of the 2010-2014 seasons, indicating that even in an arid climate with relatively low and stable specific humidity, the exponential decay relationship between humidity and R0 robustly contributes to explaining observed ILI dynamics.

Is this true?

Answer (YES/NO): YES